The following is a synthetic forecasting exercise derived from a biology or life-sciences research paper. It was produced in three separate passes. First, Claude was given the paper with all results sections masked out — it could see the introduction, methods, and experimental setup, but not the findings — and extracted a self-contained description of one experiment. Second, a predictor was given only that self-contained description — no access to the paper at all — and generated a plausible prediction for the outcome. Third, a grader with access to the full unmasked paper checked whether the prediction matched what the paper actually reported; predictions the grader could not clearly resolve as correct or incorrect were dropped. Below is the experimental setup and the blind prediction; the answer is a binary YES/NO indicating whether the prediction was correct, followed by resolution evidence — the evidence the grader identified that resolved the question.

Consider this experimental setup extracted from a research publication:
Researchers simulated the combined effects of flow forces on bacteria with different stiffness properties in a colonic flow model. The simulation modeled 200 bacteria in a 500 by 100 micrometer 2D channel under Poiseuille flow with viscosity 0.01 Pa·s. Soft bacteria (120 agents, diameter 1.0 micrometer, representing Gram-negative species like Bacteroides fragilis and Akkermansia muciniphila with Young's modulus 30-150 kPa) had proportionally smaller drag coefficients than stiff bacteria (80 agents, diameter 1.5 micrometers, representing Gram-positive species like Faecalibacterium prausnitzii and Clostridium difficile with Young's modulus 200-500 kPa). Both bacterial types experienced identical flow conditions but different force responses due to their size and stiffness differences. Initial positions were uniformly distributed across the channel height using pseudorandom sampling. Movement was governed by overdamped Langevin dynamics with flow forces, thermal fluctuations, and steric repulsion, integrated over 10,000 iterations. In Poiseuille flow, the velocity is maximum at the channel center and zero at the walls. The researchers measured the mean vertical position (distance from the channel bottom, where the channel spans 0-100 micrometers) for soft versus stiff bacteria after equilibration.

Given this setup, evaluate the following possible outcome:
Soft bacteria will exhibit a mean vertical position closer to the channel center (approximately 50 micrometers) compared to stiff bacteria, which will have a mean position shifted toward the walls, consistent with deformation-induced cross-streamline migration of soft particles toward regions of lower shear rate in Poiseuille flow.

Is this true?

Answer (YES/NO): NO